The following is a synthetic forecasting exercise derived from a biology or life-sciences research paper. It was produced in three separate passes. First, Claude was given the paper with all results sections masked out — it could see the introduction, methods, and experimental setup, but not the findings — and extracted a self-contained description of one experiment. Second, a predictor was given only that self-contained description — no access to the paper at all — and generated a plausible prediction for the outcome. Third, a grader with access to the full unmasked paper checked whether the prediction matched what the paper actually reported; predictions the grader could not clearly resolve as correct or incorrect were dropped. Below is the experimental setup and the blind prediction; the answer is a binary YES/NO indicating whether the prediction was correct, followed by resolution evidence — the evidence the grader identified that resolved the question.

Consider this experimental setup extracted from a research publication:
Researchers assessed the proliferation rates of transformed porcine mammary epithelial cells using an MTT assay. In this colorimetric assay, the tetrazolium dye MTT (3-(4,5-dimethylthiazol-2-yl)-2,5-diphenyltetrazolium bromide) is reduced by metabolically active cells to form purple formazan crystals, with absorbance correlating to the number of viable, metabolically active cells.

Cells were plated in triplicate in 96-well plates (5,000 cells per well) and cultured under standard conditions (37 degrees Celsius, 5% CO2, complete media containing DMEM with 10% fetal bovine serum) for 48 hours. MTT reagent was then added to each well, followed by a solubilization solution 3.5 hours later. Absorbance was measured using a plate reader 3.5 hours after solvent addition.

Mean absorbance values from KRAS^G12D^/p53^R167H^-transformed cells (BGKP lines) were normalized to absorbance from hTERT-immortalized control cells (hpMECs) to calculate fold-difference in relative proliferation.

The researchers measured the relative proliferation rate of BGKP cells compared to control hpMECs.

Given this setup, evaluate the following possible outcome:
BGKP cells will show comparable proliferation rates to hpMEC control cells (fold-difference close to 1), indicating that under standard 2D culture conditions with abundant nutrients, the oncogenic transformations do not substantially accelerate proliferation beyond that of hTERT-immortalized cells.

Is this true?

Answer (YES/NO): NO